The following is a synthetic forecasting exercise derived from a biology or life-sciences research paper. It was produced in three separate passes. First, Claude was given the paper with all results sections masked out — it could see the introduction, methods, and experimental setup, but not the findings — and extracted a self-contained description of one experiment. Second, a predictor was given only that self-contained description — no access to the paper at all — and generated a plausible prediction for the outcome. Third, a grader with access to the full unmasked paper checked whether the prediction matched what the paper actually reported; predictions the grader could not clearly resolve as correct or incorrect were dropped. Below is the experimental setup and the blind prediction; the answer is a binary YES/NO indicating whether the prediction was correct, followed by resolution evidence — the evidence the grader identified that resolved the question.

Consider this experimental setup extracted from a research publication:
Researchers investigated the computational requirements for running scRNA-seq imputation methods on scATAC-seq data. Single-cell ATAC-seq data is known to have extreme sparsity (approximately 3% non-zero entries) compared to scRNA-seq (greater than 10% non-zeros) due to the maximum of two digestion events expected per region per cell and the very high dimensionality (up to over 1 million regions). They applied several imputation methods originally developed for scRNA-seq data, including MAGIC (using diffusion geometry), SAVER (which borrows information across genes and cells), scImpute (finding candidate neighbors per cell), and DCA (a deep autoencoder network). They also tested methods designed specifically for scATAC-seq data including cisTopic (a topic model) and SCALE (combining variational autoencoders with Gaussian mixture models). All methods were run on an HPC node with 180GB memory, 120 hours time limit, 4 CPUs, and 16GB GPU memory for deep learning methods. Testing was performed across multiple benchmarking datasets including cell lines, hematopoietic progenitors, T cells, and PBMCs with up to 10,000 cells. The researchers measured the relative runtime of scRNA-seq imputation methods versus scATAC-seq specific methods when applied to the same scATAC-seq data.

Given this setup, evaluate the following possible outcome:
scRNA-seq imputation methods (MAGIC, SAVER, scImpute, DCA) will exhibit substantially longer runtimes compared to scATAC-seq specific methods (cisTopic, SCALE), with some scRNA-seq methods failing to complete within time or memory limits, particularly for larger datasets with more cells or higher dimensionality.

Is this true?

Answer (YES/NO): NO